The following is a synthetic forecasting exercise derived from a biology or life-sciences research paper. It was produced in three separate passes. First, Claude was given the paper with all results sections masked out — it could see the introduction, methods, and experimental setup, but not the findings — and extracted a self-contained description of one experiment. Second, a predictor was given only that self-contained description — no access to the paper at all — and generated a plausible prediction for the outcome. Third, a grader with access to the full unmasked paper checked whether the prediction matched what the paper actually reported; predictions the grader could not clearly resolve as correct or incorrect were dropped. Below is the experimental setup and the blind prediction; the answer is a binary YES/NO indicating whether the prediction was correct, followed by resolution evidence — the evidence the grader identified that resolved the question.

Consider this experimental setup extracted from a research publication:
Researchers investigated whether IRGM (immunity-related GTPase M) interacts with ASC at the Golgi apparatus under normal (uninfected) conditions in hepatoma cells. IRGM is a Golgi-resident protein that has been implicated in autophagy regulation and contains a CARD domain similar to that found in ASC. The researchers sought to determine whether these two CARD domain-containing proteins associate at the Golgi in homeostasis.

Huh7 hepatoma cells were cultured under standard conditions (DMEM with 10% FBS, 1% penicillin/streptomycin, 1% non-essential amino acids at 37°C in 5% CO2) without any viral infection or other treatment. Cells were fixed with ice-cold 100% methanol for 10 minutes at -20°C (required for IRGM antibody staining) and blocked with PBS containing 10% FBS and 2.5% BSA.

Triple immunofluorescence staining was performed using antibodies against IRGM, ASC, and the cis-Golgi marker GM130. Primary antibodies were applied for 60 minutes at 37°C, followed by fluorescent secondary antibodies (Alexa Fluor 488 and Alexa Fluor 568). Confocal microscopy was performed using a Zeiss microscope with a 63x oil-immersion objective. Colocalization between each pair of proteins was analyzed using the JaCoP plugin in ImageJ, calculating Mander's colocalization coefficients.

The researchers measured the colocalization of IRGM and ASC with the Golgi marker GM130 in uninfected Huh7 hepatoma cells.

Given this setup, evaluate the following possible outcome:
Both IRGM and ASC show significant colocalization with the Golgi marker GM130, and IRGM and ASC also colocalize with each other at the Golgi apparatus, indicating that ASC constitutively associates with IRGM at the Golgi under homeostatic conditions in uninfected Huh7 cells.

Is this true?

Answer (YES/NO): YES